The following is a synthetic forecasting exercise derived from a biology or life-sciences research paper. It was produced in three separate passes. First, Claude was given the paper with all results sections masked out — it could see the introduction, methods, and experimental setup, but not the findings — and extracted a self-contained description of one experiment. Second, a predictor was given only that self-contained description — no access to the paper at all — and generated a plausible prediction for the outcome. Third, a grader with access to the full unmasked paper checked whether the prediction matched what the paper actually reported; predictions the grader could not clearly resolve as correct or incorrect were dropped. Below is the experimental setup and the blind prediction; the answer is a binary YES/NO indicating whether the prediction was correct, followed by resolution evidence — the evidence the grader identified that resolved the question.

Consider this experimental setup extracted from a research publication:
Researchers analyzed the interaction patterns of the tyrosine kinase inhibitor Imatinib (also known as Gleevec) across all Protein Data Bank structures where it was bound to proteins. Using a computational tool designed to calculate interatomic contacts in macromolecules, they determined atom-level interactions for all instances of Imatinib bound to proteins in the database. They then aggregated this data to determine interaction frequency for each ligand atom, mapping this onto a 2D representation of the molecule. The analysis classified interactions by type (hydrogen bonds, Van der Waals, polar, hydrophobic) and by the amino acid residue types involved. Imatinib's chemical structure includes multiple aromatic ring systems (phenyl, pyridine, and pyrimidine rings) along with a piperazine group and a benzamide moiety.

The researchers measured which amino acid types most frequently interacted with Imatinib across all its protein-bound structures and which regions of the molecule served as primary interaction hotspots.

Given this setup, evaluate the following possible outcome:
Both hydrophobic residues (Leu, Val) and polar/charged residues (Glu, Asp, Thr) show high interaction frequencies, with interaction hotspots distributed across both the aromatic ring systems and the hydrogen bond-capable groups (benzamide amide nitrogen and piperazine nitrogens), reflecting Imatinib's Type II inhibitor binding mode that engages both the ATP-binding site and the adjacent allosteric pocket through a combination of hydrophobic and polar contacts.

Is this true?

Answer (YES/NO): NO